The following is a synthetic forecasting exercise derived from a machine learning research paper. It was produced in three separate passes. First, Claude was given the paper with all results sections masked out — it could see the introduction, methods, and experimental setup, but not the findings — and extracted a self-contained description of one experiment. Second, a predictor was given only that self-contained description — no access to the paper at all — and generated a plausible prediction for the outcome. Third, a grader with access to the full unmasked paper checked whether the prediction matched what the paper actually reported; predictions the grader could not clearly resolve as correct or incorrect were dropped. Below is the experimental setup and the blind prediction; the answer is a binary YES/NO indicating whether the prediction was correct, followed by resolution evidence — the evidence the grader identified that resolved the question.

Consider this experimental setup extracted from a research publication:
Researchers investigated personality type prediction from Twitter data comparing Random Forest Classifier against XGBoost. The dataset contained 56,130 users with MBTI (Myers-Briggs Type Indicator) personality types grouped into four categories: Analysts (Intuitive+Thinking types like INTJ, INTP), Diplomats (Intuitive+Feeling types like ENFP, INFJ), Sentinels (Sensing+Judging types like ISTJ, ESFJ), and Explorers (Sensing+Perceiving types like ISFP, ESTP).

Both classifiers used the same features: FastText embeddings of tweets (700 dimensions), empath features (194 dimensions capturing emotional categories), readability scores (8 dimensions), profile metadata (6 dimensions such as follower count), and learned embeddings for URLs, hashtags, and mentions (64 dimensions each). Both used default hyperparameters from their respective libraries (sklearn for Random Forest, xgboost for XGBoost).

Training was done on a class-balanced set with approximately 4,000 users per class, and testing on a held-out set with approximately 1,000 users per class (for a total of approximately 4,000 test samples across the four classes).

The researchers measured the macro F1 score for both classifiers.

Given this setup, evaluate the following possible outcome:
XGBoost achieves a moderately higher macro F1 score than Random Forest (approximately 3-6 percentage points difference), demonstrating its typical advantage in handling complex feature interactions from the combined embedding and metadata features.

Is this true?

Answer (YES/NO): NO